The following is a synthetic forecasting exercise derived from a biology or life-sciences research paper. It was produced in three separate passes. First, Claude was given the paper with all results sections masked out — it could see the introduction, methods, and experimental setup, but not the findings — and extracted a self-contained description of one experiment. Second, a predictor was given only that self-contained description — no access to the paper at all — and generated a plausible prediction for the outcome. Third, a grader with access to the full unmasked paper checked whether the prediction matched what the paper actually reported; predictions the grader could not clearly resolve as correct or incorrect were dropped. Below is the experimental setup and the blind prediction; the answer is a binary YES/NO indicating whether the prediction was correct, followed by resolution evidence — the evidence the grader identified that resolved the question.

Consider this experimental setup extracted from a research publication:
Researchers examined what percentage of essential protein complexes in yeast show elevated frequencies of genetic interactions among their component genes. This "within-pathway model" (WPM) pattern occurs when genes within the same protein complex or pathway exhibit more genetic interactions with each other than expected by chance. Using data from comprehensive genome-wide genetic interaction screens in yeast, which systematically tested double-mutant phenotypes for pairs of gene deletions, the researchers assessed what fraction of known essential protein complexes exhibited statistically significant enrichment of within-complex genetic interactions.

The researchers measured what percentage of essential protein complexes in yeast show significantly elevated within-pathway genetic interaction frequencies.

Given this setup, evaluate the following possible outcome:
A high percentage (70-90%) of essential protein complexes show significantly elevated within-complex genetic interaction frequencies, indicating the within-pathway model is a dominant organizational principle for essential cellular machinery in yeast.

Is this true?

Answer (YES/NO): YES